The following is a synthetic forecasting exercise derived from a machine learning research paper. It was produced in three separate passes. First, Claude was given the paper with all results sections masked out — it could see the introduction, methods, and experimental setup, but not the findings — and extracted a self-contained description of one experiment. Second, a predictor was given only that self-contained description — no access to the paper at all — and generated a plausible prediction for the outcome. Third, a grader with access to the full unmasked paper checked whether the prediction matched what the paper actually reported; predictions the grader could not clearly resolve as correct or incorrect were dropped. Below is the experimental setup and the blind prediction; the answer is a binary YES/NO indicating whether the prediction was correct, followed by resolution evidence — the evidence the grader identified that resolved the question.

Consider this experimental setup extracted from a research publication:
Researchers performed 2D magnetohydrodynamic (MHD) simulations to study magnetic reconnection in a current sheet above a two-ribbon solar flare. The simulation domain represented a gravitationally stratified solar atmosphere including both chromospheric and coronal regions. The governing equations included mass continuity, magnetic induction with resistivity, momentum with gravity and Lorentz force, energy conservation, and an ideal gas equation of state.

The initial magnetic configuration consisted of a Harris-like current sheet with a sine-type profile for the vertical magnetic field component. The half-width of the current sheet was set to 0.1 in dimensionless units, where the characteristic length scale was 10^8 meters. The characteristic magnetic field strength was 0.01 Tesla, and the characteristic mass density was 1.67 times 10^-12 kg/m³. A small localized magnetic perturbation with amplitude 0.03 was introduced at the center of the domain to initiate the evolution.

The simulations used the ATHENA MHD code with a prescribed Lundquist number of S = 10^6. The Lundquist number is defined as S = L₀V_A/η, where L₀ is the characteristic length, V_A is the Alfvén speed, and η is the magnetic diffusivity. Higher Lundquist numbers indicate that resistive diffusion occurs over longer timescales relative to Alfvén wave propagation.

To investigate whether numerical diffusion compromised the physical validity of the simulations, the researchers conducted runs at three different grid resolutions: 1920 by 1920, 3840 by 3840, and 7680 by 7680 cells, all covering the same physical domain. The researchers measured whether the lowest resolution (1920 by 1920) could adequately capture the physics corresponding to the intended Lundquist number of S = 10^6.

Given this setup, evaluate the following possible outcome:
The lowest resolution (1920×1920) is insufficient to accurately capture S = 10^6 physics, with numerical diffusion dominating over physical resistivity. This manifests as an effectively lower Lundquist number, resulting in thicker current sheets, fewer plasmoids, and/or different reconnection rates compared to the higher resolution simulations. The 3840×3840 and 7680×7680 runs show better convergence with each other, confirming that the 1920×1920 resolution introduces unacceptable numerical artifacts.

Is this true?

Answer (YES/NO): YES